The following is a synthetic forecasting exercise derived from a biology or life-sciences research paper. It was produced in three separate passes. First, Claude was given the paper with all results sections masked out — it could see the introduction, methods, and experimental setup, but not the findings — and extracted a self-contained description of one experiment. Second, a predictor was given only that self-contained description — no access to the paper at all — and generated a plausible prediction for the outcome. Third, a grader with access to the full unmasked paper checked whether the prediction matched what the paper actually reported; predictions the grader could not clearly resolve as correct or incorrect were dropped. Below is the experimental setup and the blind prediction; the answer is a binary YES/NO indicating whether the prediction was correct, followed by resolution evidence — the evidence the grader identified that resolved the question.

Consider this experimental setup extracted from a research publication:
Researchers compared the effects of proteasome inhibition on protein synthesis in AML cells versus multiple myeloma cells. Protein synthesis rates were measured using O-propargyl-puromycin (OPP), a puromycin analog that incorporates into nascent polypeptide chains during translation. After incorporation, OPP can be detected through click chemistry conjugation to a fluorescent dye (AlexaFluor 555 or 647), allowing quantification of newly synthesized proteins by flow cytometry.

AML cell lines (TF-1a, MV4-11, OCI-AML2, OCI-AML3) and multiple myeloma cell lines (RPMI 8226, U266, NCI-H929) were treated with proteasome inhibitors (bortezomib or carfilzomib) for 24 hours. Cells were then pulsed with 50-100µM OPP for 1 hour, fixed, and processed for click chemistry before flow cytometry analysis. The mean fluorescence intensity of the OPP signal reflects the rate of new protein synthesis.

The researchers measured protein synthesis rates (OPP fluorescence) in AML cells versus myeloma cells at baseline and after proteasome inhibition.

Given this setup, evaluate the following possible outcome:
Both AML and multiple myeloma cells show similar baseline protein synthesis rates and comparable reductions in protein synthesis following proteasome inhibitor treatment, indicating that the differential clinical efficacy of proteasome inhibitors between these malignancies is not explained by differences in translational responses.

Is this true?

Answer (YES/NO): NO